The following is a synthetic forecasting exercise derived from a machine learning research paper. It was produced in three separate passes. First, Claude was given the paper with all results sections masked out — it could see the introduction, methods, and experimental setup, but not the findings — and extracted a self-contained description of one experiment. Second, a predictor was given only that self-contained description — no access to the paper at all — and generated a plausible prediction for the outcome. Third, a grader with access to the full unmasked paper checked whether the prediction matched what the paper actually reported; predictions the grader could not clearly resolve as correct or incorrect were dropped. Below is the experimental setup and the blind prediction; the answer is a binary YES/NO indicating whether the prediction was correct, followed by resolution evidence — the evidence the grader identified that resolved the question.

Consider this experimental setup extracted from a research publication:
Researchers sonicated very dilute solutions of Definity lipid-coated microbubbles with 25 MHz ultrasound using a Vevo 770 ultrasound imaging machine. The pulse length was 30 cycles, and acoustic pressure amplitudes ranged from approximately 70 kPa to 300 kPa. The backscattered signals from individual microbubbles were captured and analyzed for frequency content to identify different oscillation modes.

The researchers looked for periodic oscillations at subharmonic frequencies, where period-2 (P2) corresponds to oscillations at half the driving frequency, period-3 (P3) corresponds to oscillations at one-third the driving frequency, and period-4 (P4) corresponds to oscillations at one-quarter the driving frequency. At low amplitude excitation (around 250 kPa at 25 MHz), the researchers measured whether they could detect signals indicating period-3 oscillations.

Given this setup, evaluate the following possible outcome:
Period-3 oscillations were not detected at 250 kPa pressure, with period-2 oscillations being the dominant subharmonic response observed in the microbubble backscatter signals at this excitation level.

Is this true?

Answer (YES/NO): NO